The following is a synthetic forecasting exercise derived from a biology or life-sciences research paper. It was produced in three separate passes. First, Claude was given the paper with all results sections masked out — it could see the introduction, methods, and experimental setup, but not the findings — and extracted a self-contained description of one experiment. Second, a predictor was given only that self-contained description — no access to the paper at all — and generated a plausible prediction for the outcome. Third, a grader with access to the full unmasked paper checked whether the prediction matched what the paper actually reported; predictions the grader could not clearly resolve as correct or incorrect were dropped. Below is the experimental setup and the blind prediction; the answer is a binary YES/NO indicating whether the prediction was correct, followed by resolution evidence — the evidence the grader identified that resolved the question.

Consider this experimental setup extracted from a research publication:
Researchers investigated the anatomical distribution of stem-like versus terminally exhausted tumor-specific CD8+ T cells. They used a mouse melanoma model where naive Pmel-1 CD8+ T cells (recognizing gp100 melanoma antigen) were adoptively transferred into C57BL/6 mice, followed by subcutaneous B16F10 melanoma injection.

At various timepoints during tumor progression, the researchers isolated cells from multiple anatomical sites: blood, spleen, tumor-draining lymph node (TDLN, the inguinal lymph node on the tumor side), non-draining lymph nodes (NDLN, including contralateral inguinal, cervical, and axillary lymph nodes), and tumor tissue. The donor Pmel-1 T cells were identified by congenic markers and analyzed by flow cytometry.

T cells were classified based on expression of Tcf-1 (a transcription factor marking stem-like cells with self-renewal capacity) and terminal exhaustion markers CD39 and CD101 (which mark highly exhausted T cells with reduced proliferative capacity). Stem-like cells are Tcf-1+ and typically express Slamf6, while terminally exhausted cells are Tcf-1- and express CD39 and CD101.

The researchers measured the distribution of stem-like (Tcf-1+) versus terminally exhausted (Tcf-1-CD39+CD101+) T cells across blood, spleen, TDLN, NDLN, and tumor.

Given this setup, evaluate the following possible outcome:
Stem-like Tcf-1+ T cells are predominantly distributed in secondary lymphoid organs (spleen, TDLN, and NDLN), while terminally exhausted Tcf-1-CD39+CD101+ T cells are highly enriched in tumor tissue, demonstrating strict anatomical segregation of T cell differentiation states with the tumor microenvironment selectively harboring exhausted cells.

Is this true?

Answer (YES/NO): NO